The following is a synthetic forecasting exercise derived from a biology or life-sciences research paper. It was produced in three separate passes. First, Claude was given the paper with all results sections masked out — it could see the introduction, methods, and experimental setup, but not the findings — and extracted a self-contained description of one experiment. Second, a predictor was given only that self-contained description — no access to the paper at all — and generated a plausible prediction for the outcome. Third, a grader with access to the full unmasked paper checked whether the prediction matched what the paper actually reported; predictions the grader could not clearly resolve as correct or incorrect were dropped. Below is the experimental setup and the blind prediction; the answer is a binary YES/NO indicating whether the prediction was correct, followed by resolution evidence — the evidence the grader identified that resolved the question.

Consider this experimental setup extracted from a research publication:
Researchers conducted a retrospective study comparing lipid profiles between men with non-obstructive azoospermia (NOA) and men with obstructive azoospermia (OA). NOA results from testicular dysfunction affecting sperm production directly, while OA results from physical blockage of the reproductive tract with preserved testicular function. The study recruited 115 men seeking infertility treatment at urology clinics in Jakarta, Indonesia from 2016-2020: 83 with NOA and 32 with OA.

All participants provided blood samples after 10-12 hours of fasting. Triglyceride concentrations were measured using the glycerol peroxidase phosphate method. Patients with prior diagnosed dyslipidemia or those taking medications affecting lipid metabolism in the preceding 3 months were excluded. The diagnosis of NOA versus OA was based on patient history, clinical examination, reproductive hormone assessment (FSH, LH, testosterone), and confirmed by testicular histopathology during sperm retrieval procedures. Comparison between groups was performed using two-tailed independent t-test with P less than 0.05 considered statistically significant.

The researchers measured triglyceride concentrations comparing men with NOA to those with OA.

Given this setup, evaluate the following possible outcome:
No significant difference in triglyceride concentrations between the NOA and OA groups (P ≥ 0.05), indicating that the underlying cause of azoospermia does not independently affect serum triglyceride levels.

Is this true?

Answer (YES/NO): YES